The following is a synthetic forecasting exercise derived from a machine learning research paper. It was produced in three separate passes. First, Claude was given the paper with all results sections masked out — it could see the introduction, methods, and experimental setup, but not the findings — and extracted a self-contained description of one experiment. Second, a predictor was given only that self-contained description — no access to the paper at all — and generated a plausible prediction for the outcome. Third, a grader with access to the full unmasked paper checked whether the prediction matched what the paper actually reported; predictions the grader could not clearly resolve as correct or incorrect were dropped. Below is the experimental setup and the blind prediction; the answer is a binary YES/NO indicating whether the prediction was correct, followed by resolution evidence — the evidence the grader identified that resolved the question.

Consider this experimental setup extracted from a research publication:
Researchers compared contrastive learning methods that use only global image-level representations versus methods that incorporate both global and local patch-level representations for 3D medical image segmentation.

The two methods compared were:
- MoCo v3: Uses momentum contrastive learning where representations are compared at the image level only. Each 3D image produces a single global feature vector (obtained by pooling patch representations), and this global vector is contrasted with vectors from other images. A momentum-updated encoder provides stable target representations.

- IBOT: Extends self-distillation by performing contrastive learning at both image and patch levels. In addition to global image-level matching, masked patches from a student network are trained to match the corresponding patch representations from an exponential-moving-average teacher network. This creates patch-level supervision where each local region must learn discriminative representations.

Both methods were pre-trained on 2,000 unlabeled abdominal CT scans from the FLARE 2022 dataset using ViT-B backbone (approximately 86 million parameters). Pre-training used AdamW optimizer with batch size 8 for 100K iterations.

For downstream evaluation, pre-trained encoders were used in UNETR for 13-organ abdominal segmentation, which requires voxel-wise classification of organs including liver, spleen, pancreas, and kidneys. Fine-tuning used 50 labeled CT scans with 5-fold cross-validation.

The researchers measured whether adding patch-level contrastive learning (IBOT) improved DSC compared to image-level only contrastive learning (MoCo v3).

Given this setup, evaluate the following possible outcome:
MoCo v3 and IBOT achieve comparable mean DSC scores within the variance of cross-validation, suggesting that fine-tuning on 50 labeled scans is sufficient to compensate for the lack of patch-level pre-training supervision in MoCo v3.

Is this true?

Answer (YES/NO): NO